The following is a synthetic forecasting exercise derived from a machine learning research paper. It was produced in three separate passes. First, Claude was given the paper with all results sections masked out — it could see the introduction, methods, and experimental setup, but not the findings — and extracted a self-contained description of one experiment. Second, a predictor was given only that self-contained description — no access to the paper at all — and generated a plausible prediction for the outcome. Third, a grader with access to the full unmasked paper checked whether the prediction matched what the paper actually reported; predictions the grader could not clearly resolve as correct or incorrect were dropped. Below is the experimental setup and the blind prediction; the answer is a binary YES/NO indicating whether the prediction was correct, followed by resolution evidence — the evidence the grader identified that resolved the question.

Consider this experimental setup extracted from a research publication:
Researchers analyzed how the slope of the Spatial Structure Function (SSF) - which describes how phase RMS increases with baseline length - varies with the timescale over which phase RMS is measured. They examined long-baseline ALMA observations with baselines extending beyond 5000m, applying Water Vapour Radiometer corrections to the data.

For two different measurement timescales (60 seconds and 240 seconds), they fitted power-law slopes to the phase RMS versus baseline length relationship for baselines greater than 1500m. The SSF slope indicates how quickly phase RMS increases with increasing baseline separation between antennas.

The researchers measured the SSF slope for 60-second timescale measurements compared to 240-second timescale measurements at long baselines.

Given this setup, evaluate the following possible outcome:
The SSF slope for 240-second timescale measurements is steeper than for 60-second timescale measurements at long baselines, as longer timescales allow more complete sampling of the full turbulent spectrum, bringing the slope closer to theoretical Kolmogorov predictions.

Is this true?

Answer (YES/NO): YES